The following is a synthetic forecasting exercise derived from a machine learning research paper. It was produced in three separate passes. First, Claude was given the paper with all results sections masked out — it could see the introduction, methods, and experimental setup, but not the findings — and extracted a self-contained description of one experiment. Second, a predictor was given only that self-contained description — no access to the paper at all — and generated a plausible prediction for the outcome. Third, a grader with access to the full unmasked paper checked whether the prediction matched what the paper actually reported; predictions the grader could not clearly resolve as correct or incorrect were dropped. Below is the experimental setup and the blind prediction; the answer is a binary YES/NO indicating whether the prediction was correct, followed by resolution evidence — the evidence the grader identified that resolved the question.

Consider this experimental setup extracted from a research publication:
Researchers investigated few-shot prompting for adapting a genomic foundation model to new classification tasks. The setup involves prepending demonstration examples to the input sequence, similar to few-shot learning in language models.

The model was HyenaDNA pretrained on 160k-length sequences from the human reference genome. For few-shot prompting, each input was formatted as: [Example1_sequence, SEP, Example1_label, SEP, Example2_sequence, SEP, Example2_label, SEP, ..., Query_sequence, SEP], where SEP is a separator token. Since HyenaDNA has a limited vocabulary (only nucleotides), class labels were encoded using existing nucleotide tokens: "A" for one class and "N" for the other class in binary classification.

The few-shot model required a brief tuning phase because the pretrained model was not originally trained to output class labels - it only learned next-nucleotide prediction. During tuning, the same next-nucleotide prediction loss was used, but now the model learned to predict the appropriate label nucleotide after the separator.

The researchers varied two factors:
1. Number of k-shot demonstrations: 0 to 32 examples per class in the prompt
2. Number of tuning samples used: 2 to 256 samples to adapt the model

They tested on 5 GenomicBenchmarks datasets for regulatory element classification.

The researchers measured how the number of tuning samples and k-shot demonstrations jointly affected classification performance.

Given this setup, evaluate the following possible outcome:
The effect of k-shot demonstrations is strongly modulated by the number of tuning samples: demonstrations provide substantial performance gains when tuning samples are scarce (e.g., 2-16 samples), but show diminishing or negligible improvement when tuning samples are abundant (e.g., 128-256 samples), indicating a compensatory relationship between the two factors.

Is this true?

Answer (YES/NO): NO